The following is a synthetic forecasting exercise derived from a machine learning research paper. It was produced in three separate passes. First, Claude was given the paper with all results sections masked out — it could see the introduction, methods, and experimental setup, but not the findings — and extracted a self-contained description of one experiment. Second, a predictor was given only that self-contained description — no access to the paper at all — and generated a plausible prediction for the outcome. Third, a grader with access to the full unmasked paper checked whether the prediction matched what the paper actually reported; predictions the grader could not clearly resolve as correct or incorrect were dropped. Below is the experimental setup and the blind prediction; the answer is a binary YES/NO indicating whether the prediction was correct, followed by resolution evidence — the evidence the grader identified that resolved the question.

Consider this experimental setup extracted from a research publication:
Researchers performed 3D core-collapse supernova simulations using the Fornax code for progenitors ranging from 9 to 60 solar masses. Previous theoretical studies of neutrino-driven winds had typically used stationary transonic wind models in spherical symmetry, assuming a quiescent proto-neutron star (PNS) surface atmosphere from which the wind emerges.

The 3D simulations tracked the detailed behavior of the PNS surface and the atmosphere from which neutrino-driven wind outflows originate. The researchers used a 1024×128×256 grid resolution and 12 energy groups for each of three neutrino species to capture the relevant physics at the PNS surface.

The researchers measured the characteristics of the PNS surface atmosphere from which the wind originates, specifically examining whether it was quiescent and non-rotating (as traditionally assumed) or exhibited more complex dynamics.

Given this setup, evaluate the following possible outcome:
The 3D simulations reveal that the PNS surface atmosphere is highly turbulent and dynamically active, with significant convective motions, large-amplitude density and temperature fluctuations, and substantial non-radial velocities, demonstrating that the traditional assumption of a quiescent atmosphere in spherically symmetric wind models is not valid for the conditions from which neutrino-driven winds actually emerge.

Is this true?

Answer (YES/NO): YES